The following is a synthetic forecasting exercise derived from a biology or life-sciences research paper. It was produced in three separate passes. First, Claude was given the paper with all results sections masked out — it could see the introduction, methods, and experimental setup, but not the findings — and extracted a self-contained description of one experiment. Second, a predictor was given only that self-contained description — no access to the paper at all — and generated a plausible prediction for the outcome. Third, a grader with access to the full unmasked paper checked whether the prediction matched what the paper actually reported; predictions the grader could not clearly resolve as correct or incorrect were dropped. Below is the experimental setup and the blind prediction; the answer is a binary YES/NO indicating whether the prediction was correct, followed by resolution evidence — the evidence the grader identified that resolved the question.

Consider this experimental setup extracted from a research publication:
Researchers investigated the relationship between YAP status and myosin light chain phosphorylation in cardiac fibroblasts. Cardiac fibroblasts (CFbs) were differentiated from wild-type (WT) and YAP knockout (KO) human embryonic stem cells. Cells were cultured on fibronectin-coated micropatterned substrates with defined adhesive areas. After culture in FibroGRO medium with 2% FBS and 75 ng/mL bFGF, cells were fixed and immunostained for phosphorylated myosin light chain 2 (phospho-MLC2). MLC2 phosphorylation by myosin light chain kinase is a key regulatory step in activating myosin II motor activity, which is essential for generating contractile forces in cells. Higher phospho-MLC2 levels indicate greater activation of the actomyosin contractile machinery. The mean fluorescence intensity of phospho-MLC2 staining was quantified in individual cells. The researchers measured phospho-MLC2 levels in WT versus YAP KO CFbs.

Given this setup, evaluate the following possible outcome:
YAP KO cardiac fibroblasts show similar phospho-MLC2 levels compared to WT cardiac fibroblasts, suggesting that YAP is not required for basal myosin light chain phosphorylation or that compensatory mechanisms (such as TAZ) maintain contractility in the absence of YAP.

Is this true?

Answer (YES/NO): NO